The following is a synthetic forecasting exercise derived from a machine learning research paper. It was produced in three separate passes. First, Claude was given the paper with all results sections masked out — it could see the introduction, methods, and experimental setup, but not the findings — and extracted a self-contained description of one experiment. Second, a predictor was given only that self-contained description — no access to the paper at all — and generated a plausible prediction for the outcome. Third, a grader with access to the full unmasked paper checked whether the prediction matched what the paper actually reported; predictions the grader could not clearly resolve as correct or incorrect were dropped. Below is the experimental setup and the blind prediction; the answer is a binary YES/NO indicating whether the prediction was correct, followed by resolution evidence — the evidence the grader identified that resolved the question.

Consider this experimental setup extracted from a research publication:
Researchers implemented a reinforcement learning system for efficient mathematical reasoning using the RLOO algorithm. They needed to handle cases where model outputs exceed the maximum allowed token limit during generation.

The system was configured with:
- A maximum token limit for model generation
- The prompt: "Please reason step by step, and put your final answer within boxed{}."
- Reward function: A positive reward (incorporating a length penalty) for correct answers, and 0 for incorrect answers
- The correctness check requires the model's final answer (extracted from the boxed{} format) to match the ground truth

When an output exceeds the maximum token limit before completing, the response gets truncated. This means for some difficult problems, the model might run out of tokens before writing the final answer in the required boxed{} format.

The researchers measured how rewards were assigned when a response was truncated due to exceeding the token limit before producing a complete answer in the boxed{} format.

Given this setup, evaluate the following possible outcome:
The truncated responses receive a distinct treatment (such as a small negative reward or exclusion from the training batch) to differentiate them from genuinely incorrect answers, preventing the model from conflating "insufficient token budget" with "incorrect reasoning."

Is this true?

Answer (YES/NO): NO